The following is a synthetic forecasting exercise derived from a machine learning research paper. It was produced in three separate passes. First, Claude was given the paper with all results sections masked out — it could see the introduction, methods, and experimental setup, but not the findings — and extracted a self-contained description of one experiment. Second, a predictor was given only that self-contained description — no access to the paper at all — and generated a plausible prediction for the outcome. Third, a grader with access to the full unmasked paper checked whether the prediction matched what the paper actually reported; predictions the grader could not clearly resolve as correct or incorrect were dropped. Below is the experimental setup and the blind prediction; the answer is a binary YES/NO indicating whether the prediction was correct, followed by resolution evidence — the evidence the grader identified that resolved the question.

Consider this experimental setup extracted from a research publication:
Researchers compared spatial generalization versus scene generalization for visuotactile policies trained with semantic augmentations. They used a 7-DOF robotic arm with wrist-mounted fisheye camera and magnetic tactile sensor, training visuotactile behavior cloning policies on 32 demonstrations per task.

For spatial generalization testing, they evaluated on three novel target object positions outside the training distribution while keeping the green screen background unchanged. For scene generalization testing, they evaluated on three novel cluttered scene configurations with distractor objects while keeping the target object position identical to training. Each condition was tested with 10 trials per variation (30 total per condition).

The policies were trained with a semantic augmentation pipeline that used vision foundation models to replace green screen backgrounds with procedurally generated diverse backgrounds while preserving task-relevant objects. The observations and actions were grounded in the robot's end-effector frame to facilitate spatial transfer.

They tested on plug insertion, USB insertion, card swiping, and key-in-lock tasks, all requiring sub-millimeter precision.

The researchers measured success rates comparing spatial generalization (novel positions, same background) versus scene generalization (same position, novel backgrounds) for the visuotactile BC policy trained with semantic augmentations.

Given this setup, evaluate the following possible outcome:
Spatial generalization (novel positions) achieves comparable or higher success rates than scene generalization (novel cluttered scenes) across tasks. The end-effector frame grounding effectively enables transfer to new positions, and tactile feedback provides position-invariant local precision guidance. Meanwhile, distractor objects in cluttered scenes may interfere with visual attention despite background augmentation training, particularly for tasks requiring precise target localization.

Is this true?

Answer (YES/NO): NO